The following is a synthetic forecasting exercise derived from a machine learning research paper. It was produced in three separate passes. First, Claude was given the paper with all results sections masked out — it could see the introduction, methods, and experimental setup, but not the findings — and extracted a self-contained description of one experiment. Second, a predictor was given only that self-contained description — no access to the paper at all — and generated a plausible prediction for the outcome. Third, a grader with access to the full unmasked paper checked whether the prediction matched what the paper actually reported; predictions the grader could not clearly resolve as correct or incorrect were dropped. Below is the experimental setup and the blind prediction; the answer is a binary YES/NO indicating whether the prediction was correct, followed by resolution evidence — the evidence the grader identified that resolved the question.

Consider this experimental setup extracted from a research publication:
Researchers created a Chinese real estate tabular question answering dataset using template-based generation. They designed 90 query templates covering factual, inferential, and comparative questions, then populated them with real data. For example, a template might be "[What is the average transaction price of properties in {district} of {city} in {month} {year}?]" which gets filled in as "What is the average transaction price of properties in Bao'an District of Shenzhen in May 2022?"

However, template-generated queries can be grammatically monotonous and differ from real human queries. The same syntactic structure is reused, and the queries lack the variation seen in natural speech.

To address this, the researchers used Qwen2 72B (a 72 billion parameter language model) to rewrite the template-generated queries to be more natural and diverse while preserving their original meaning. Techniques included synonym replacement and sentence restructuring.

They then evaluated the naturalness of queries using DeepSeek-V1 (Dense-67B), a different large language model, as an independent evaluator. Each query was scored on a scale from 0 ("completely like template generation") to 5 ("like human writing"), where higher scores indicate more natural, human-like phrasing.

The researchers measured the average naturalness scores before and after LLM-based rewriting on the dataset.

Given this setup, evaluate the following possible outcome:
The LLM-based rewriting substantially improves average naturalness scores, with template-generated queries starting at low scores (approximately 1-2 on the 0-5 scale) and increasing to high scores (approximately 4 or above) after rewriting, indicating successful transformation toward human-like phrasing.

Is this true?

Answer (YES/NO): NO